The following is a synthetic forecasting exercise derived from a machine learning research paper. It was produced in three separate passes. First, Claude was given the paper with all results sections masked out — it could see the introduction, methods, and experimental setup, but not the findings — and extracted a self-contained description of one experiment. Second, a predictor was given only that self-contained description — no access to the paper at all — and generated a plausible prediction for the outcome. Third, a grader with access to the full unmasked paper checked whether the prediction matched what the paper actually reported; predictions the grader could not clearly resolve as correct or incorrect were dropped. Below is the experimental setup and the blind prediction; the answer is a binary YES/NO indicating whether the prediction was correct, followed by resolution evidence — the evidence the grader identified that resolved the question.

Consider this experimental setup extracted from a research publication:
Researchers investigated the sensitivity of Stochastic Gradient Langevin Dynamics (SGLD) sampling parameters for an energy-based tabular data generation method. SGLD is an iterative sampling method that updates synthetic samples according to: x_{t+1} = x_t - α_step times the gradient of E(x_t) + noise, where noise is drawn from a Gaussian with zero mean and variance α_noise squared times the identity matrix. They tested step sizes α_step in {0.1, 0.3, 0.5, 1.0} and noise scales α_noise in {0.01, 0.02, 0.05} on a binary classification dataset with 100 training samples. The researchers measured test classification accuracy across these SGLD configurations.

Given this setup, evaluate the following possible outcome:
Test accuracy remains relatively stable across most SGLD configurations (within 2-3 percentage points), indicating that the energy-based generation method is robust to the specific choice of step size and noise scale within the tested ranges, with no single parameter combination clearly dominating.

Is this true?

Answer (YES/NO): YES